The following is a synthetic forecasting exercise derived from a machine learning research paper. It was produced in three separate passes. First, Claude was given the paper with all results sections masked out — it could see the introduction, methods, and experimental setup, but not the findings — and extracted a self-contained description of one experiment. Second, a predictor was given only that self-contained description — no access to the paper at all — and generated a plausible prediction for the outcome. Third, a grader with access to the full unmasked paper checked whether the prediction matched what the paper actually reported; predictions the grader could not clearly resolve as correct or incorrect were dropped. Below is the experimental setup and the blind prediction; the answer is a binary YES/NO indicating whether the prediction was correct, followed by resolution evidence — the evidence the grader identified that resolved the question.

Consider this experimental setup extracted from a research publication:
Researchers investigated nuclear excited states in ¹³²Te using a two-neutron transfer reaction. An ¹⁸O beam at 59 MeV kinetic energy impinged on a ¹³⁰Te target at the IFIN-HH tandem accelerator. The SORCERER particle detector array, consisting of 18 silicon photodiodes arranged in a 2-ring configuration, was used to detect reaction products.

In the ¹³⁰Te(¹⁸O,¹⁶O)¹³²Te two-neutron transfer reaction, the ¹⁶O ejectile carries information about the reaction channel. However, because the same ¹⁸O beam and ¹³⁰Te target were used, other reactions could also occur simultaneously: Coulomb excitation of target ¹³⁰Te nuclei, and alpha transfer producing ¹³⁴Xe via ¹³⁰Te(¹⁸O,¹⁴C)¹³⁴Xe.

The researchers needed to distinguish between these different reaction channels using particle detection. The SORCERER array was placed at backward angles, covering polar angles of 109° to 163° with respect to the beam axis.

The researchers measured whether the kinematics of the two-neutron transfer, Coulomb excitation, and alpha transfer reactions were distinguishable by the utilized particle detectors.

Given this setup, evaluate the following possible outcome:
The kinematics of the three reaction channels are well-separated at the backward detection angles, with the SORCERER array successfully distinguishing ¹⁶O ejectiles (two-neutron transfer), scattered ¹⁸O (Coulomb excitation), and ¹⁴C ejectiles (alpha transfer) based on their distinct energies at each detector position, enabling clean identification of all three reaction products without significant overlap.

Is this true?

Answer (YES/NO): NO